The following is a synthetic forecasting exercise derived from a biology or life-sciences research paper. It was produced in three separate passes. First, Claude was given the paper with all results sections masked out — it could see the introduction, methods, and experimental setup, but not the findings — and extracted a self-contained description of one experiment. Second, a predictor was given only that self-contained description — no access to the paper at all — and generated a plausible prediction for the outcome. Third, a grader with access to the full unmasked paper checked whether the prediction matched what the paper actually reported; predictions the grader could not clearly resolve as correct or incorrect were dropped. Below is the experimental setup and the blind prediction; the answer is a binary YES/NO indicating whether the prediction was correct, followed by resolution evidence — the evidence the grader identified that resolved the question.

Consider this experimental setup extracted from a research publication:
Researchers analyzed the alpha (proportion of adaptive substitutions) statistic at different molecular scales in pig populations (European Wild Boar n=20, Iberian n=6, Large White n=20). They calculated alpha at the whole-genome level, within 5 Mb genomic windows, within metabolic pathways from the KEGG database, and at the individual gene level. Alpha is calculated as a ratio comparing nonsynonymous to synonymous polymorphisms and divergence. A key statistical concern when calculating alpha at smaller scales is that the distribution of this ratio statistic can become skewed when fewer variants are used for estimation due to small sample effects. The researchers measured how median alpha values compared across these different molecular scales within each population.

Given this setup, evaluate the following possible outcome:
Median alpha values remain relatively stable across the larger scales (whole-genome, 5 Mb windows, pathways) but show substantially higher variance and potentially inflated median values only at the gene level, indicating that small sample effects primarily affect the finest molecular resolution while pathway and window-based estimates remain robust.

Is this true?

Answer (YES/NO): NO